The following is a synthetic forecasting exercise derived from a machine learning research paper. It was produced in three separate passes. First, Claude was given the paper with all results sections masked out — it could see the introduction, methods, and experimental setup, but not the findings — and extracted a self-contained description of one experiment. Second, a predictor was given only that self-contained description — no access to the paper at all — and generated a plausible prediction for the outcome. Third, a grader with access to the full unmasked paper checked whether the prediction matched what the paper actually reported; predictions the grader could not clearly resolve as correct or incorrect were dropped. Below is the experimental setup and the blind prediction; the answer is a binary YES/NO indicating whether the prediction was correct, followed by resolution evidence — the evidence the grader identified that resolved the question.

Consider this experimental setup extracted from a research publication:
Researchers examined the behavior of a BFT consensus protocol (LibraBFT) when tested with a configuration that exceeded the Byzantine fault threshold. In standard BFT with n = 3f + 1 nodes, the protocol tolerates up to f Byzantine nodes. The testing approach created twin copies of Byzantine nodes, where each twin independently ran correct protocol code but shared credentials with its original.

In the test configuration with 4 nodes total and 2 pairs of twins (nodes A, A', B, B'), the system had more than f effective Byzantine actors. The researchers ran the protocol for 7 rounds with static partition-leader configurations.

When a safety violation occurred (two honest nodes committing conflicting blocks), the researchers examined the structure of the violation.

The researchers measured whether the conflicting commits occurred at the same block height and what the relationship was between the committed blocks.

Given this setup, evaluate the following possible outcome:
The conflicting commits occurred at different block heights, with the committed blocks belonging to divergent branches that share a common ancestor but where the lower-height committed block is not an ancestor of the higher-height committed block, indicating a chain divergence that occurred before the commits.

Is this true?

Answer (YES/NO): NO